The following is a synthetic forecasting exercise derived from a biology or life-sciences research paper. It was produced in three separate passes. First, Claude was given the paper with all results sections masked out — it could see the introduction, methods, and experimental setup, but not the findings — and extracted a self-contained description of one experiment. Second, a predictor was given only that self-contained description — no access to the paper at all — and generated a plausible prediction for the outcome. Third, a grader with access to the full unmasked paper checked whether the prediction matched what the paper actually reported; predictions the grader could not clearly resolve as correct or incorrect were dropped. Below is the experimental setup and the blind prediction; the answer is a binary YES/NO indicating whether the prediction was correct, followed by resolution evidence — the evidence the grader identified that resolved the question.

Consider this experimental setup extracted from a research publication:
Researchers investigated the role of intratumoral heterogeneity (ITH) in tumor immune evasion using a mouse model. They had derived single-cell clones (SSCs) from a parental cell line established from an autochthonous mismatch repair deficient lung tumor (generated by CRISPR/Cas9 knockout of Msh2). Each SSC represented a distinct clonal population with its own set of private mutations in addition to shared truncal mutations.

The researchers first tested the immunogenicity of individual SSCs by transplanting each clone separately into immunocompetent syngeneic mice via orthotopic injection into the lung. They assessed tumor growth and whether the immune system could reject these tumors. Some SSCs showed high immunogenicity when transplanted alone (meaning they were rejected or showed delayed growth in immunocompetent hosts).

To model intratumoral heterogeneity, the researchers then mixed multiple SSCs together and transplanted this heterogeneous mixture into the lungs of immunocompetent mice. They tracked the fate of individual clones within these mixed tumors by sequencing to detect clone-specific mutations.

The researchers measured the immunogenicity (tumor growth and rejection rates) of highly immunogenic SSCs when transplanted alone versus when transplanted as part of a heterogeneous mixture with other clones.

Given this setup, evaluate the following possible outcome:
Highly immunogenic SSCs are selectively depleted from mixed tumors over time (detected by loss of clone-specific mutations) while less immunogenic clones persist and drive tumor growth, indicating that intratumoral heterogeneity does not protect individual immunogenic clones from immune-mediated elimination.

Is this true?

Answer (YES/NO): NO